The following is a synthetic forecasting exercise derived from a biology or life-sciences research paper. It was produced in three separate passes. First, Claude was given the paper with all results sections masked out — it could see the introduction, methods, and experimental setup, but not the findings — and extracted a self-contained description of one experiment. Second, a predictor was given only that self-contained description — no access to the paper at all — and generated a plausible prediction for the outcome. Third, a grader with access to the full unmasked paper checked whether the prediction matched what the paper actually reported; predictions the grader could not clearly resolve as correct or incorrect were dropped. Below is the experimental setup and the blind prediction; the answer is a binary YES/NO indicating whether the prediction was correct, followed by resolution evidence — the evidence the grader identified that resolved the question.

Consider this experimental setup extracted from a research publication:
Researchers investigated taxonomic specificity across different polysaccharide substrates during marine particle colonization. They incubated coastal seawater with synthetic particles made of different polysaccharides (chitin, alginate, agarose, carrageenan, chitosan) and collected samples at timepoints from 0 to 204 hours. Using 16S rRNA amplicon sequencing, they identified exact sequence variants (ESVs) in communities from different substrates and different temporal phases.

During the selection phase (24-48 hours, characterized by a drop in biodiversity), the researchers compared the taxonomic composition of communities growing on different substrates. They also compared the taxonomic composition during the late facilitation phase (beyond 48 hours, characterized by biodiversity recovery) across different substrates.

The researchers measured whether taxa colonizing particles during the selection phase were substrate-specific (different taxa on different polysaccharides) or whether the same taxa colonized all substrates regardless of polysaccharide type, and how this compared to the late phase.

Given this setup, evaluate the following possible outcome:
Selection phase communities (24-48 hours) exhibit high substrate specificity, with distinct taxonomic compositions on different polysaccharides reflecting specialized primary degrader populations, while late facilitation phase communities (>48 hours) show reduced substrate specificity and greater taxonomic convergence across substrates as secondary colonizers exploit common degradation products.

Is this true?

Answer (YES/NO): YES